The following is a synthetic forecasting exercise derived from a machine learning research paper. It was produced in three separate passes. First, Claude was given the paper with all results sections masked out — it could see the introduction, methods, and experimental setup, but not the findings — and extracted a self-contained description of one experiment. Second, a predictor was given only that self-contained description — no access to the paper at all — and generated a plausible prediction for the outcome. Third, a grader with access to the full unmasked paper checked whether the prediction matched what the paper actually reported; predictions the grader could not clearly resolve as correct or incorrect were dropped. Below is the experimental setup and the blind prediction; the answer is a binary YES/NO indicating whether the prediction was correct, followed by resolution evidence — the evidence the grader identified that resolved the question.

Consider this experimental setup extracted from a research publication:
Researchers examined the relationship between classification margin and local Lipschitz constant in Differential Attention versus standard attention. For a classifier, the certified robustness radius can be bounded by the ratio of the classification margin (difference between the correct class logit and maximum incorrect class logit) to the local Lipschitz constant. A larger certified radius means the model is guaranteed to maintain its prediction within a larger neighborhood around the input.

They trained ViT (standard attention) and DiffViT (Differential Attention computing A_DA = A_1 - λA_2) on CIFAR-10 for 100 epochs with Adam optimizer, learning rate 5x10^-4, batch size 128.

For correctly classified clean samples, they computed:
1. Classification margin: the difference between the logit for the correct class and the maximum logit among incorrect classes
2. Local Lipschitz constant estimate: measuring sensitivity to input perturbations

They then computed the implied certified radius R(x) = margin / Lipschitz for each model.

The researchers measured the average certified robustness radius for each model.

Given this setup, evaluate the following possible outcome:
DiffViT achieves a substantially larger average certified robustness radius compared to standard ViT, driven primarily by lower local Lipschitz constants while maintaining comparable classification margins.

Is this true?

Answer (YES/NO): NO